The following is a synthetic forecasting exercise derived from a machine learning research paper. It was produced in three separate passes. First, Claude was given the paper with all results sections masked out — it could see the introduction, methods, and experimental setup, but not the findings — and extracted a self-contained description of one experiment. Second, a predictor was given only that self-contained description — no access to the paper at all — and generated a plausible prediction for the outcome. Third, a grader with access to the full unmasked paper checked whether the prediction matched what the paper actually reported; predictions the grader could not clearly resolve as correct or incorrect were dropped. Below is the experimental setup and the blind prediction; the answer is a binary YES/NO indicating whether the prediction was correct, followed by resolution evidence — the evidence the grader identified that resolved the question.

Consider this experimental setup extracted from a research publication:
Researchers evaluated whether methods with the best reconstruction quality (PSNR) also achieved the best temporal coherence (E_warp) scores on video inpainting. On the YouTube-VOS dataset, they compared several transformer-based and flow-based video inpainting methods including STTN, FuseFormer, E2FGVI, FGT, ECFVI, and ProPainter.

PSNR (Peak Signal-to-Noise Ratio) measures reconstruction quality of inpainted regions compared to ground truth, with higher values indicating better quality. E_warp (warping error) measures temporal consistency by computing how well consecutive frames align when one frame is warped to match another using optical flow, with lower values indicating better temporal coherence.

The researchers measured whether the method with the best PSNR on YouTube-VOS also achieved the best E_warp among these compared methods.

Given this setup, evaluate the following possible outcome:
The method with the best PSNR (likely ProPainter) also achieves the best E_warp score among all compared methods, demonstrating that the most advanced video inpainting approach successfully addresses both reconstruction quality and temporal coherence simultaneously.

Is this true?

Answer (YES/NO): NO